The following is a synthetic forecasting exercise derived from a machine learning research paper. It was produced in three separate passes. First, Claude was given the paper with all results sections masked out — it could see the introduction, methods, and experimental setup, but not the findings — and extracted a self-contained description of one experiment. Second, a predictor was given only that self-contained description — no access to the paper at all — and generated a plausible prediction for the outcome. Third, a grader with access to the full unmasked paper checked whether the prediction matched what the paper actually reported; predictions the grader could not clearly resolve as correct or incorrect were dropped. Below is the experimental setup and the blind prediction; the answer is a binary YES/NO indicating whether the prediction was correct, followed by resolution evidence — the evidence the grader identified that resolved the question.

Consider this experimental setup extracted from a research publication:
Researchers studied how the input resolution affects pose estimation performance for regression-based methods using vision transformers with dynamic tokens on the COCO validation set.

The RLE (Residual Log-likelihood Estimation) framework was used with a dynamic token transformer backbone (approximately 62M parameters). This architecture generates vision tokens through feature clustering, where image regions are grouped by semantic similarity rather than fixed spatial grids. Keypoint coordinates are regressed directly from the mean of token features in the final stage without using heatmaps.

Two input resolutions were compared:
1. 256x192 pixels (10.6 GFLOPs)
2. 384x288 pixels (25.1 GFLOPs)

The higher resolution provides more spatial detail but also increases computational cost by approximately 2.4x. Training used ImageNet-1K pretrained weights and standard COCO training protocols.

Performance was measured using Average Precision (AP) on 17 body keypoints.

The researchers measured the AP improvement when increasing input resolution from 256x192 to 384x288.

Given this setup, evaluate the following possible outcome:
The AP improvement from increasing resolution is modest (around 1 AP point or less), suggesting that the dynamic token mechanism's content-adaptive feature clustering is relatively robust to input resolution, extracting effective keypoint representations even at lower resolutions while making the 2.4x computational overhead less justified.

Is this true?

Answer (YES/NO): NO